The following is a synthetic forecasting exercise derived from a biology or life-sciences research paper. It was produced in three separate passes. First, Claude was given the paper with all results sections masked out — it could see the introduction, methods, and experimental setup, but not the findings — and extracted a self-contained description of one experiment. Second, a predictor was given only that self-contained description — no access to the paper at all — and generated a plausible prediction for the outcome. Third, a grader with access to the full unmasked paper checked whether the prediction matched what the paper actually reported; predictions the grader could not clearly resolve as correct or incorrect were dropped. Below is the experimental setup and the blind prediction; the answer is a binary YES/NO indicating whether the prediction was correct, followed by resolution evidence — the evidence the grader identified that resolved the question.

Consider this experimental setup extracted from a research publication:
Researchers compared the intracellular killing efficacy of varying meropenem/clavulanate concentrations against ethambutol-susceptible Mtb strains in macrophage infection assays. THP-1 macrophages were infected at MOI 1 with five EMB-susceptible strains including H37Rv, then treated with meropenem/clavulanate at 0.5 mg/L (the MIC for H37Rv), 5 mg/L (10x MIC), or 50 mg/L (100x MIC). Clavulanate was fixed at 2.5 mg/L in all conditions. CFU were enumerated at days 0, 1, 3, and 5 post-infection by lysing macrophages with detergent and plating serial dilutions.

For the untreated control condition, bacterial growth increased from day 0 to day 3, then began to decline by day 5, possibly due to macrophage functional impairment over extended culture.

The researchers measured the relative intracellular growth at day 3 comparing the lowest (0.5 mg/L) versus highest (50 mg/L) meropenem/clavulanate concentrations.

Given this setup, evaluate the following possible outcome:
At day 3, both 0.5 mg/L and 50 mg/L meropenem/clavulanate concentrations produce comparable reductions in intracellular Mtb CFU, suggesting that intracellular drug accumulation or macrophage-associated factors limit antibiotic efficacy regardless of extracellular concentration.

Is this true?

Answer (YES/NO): NO